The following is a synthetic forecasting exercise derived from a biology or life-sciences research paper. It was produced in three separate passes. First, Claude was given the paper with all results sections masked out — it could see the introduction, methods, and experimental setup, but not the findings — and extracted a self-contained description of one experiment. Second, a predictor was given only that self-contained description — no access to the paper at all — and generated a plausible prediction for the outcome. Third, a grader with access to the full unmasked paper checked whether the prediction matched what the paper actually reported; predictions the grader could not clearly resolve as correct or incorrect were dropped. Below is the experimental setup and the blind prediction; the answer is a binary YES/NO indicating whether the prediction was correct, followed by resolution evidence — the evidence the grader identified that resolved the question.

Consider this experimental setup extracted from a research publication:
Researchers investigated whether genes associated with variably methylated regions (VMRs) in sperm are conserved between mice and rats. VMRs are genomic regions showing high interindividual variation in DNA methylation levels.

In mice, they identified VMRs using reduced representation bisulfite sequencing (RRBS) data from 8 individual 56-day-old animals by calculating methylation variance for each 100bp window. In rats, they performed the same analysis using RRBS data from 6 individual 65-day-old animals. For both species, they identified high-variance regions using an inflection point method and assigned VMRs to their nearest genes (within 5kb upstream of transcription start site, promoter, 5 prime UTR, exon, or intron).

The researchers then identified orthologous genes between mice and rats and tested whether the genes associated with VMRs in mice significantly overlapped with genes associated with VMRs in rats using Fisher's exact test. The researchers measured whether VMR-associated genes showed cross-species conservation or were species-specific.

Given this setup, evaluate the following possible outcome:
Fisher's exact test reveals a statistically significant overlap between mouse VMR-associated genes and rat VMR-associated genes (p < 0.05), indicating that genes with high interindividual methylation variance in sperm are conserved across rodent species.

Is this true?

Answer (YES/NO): YES